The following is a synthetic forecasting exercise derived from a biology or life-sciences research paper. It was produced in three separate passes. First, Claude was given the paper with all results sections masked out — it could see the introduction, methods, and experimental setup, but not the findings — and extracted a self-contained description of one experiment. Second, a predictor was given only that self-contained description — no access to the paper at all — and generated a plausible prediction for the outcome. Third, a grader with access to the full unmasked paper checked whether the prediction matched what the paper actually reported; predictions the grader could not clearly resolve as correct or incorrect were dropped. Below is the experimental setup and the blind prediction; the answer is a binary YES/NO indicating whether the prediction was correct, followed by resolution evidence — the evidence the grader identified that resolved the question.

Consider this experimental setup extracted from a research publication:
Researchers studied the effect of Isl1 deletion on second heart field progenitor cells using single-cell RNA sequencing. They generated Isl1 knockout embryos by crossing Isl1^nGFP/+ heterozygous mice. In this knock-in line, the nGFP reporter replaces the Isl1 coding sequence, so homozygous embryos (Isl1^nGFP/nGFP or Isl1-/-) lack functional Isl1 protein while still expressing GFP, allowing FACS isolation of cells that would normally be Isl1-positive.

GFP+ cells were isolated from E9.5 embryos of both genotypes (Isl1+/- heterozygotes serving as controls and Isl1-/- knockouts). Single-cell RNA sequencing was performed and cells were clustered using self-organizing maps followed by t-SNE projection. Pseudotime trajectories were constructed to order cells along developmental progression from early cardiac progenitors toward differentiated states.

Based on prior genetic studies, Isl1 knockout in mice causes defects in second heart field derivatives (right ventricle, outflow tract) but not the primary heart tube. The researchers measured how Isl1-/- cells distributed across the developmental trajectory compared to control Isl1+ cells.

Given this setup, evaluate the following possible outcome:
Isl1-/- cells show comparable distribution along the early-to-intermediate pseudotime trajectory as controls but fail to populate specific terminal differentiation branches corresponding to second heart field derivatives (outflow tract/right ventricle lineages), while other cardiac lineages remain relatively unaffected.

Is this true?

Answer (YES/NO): NO